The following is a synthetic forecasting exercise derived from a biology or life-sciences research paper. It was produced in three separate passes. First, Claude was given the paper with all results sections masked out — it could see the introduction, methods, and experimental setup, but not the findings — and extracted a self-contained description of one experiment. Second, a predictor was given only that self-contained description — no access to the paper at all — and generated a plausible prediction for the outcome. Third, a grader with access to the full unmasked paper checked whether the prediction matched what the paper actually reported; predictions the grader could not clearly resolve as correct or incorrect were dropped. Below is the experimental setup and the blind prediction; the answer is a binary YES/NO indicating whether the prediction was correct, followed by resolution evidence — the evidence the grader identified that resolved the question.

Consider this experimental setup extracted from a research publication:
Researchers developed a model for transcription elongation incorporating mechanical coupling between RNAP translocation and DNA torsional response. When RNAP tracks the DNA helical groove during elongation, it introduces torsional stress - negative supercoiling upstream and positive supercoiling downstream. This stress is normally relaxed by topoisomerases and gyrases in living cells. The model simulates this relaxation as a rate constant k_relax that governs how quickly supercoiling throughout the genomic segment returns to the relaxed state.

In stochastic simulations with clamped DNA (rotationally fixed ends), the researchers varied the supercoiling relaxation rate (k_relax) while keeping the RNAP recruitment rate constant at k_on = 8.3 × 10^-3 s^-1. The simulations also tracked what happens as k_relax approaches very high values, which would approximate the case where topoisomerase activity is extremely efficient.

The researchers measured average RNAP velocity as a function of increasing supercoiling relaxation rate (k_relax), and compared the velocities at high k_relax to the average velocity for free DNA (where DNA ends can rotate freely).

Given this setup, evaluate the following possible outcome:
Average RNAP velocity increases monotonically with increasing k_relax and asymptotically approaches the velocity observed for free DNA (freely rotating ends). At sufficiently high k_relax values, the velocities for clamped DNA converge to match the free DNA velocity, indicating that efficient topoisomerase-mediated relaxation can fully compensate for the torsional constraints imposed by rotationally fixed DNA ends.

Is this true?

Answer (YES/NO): YES